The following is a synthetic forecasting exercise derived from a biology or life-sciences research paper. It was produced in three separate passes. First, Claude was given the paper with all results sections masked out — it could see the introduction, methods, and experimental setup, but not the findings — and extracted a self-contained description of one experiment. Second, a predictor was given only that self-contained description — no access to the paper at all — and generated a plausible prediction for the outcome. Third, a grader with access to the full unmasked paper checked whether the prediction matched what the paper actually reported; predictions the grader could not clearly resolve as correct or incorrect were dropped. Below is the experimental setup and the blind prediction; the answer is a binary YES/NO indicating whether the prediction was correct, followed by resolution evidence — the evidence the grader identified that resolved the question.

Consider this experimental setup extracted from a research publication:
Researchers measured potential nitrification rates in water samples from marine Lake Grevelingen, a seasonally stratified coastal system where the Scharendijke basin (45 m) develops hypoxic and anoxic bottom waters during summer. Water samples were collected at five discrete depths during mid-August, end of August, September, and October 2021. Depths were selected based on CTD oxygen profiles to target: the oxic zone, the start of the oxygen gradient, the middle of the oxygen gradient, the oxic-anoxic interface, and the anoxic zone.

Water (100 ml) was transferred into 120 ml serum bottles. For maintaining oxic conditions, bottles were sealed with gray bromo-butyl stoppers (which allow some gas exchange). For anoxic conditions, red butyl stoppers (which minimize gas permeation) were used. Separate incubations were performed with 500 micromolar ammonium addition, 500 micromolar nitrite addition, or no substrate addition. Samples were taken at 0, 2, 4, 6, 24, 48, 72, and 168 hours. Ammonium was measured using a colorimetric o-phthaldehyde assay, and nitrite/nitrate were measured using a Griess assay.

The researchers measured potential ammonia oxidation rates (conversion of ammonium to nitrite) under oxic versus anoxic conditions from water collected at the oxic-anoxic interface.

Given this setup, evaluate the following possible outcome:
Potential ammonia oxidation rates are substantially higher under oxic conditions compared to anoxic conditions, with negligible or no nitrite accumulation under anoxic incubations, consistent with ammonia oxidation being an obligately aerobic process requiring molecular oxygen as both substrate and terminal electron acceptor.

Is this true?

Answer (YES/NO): YES